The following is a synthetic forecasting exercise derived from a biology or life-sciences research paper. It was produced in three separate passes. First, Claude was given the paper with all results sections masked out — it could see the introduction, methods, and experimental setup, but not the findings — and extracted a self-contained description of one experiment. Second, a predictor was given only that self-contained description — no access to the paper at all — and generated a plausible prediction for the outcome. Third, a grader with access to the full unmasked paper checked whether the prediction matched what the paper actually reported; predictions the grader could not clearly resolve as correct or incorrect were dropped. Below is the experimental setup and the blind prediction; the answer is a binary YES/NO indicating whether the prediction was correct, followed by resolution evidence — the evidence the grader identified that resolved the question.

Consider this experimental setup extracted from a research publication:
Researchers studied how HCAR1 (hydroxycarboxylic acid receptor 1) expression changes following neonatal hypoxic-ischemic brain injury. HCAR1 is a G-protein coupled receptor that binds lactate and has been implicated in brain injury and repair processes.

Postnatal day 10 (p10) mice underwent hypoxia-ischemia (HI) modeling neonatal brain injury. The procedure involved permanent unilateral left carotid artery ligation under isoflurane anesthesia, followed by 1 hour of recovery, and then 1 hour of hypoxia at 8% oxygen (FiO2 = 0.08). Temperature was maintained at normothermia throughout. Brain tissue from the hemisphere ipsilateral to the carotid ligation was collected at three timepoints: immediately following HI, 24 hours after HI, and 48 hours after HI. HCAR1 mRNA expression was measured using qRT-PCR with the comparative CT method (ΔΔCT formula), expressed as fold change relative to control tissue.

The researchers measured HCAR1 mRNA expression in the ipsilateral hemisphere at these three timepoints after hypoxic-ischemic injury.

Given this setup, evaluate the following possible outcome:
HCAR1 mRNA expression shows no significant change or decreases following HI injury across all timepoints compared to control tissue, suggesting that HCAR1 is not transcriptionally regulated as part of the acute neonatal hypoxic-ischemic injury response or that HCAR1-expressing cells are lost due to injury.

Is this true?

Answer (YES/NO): NO